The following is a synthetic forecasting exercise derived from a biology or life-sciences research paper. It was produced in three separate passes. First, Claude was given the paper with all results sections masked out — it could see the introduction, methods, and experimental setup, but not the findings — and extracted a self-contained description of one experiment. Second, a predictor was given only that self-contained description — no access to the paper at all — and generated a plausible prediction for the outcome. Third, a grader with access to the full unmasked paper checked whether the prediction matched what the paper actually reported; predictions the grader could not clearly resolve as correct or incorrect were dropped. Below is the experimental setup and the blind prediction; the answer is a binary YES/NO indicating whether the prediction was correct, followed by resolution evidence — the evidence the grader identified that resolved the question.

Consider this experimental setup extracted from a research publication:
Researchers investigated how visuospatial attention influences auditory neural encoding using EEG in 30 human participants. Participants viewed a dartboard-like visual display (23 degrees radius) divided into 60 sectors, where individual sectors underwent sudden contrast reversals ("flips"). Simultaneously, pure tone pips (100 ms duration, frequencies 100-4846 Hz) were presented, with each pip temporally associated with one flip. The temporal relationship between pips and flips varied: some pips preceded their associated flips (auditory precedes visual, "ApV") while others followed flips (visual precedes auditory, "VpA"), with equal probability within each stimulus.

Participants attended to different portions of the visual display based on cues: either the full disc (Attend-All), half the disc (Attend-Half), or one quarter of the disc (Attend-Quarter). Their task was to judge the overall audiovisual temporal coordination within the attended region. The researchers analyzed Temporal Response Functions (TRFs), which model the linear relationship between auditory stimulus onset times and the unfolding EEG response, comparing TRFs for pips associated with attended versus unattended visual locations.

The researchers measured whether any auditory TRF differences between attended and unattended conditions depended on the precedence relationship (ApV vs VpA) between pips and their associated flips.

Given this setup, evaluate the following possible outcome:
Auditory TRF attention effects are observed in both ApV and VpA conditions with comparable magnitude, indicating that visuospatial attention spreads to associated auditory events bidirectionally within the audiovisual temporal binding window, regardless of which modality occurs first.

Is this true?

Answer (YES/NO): NO